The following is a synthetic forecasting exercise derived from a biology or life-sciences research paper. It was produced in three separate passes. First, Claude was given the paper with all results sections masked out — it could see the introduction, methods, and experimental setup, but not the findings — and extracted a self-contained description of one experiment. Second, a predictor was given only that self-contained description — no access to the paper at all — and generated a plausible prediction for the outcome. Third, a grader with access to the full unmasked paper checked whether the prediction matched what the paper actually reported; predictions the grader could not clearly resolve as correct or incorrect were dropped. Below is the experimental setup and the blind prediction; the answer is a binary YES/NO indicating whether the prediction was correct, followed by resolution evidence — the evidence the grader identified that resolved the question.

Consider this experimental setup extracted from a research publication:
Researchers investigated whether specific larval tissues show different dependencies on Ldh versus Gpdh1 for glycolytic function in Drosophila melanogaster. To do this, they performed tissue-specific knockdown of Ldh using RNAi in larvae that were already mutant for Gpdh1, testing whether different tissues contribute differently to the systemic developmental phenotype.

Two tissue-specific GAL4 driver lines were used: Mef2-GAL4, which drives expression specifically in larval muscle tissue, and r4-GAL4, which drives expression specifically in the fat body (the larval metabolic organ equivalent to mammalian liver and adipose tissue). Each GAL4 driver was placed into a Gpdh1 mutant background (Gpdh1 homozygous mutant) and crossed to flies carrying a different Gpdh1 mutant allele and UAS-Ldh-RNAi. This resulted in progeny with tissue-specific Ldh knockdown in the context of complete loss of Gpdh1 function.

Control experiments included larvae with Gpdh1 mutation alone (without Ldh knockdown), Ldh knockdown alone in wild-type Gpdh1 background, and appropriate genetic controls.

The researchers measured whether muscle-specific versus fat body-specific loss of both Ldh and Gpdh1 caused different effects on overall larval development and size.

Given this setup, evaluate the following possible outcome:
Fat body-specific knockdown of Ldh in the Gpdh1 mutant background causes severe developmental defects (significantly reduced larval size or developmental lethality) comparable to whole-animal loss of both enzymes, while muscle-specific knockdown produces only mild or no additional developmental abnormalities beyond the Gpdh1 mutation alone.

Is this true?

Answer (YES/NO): NO